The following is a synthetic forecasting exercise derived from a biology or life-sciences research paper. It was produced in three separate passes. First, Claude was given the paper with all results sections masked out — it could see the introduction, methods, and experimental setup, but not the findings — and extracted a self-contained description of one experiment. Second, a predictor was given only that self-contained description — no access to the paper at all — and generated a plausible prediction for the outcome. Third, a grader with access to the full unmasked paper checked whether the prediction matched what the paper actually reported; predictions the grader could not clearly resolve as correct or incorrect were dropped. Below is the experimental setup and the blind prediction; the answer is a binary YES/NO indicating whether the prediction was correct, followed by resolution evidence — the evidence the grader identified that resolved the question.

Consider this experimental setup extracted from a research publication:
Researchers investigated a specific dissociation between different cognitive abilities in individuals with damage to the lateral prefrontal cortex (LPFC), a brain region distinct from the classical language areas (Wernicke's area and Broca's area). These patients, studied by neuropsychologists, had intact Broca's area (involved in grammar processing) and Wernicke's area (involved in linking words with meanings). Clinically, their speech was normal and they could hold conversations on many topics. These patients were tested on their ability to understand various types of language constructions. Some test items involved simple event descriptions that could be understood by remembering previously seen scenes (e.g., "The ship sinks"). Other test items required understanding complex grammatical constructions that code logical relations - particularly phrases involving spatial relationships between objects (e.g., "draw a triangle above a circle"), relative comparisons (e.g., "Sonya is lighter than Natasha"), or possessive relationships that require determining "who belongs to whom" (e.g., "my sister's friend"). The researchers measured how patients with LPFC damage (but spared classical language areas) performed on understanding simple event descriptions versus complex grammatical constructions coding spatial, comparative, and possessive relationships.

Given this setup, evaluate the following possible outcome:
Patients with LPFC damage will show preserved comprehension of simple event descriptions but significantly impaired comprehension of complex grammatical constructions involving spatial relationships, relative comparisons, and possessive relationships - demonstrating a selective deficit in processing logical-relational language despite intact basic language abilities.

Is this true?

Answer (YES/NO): YES